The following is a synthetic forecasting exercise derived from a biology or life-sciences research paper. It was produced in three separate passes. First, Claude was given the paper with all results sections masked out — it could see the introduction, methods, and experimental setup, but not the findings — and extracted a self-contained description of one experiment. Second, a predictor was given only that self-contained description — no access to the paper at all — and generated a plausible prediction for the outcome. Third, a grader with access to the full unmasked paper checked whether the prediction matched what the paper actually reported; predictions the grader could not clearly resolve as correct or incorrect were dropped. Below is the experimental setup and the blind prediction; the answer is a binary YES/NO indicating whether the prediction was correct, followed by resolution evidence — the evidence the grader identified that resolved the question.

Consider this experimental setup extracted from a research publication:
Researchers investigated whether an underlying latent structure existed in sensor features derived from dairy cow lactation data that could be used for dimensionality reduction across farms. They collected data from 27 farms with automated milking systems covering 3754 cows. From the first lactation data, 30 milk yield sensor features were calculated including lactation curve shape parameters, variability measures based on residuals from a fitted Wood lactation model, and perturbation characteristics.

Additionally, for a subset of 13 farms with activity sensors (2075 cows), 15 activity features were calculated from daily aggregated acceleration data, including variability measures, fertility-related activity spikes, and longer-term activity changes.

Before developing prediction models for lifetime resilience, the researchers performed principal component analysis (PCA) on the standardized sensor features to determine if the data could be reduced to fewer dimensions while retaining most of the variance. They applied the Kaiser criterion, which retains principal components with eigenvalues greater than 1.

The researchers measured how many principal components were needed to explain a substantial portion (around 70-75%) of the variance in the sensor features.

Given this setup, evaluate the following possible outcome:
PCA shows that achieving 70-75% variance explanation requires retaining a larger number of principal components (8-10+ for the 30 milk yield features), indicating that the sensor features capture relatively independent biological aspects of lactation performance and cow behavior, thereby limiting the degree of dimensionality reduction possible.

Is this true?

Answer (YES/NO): YES